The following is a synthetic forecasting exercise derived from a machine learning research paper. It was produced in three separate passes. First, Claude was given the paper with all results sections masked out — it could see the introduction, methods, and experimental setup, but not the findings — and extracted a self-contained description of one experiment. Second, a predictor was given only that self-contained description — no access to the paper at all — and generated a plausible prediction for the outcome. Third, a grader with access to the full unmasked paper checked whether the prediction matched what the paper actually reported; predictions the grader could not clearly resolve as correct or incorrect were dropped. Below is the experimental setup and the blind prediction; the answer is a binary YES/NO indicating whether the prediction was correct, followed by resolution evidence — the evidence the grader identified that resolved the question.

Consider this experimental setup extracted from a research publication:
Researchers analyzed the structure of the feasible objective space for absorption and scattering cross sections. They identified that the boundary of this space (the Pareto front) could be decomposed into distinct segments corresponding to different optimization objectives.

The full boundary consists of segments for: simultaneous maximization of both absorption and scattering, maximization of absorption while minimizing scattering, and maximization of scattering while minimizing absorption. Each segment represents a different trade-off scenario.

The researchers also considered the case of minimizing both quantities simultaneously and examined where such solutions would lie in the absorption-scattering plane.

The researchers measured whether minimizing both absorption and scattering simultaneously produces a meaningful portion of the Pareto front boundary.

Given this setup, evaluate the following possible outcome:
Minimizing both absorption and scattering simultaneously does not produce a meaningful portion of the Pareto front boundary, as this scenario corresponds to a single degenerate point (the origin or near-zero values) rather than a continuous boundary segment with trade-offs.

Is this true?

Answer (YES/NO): YES